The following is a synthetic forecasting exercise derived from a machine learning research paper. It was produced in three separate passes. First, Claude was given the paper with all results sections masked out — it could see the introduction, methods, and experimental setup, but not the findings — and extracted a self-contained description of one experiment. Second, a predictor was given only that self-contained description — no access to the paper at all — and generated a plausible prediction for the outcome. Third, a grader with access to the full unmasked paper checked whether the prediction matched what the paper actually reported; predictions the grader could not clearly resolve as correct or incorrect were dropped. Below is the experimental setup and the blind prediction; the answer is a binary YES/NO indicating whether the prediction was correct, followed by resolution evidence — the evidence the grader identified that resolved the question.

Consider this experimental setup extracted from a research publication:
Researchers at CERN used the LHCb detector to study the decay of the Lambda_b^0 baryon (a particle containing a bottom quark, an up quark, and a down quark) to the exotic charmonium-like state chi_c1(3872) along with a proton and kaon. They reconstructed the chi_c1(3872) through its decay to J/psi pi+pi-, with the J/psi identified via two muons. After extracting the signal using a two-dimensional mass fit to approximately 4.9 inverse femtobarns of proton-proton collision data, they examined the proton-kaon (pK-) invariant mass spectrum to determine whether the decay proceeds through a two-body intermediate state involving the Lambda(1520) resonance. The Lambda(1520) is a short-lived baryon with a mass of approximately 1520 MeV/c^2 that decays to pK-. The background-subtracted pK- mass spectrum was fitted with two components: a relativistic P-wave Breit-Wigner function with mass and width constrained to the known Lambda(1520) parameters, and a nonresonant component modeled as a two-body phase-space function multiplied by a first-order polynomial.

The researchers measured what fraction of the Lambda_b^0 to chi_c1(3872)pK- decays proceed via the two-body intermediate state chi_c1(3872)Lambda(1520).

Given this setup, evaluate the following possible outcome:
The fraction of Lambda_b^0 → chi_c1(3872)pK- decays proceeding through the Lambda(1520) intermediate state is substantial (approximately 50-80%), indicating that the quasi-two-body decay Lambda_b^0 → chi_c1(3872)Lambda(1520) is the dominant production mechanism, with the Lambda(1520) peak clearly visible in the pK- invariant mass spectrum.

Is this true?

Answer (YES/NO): YES